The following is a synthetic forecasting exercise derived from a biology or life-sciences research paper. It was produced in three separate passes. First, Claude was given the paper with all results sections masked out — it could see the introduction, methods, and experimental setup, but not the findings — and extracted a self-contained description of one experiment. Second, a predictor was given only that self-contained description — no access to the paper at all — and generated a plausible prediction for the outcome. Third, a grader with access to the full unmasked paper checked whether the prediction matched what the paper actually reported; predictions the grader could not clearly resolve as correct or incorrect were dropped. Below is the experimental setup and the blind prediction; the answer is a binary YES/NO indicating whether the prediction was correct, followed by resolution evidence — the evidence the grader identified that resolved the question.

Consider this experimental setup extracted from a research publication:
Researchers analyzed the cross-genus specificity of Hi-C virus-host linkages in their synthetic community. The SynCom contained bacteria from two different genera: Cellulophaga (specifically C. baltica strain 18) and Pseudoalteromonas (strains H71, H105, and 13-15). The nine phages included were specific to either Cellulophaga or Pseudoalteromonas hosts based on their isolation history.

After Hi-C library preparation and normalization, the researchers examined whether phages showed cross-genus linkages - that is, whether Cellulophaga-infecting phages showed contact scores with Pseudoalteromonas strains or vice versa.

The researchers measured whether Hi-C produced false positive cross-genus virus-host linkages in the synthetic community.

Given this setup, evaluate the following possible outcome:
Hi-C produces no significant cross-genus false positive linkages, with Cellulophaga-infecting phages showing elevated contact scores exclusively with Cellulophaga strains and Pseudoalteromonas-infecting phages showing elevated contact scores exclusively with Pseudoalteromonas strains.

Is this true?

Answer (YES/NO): NO